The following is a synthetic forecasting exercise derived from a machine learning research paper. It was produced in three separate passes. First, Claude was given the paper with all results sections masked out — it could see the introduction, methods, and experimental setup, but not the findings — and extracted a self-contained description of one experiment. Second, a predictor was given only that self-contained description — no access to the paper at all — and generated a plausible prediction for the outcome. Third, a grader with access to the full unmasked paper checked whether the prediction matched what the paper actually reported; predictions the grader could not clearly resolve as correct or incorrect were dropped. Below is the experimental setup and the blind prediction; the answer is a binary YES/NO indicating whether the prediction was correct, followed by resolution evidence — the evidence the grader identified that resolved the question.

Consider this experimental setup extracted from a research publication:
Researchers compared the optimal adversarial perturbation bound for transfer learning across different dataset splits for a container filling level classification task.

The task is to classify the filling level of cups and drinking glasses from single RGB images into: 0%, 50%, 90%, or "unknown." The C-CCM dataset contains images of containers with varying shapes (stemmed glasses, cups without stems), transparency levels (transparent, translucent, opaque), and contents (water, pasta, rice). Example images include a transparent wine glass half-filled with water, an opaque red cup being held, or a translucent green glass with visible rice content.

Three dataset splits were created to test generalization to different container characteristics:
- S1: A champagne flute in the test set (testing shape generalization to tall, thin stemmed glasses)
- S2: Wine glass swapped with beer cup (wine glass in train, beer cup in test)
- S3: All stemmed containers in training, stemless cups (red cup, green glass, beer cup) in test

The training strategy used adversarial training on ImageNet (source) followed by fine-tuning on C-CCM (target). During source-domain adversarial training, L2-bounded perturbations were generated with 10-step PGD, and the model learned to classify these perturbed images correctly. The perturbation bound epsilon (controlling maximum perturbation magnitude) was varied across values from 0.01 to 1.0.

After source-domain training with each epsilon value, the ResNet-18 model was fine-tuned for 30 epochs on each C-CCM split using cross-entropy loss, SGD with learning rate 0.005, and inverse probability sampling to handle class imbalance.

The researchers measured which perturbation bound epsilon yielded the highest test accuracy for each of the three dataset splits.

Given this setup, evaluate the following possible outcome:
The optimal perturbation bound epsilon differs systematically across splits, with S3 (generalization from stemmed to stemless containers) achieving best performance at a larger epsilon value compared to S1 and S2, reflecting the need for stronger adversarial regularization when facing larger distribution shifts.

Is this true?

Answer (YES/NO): NO